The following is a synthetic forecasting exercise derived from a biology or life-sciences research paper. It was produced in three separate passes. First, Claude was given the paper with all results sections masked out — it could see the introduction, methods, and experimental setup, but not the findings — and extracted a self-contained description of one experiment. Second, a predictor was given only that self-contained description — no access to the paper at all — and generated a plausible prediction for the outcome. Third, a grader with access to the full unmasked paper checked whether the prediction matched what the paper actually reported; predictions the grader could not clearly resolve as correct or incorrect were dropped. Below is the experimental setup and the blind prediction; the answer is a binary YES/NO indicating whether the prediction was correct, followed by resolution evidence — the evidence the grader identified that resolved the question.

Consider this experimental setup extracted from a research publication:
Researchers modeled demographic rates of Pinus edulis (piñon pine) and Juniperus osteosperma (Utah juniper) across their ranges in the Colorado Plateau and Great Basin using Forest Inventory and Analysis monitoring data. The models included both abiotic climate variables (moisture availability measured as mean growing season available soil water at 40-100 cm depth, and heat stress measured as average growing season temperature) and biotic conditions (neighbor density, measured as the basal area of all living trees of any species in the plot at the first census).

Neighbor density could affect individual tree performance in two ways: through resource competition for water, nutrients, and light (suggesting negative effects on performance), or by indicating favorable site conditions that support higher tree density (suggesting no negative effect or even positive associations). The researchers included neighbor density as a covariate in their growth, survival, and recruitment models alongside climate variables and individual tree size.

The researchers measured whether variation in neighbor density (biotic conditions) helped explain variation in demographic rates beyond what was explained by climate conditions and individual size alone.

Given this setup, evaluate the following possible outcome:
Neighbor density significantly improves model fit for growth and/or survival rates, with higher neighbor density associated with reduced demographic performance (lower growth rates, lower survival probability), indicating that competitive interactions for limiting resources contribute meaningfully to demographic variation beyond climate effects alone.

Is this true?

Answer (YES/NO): YES